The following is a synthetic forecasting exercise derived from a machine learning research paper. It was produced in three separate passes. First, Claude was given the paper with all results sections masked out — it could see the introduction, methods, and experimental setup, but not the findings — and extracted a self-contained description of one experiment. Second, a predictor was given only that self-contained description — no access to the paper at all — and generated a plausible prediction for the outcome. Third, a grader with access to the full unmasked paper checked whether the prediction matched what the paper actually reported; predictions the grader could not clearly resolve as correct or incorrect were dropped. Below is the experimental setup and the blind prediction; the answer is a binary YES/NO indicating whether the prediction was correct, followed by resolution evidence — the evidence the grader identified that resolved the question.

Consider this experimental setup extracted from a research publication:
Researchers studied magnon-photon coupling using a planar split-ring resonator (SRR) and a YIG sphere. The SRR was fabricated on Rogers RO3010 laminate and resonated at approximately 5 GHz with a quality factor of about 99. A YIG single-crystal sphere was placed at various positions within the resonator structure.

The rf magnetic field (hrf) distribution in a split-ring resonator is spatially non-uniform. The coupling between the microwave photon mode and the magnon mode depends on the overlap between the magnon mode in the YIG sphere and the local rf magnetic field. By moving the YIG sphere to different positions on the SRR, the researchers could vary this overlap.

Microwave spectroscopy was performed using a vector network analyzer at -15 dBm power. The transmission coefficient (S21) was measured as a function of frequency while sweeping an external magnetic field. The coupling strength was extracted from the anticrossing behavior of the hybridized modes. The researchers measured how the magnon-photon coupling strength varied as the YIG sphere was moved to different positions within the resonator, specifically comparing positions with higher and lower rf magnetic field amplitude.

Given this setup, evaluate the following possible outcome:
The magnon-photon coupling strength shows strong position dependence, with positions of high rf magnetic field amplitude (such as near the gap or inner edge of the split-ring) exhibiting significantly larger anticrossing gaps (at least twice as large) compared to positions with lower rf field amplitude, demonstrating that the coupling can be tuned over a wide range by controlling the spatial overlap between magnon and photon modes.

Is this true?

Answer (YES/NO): YES